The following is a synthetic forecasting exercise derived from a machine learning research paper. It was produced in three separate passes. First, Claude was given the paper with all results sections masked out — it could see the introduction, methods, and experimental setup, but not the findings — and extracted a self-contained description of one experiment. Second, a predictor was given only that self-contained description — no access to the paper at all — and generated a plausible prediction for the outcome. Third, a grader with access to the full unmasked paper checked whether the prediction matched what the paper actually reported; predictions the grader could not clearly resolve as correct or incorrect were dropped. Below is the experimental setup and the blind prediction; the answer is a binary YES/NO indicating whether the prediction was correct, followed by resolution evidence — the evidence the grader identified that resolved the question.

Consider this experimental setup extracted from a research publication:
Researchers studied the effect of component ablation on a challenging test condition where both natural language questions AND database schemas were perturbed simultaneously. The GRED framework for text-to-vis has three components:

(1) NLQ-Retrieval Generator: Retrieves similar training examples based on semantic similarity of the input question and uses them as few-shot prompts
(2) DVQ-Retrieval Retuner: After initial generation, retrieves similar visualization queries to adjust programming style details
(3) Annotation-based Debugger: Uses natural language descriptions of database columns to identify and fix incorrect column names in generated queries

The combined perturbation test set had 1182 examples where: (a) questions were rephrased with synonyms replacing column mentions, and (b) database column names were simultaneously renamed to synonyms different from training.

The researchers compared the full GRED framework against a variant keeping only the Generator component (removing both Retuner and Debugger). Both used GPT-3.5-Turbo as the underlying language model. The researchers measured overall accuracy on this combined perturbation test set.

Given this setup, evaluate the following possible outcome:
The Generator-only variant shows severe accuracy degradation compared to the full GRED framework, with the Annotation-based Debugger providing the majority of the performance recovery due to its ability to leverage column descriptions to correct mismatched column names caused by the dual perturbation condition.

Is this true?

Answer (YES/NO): YES